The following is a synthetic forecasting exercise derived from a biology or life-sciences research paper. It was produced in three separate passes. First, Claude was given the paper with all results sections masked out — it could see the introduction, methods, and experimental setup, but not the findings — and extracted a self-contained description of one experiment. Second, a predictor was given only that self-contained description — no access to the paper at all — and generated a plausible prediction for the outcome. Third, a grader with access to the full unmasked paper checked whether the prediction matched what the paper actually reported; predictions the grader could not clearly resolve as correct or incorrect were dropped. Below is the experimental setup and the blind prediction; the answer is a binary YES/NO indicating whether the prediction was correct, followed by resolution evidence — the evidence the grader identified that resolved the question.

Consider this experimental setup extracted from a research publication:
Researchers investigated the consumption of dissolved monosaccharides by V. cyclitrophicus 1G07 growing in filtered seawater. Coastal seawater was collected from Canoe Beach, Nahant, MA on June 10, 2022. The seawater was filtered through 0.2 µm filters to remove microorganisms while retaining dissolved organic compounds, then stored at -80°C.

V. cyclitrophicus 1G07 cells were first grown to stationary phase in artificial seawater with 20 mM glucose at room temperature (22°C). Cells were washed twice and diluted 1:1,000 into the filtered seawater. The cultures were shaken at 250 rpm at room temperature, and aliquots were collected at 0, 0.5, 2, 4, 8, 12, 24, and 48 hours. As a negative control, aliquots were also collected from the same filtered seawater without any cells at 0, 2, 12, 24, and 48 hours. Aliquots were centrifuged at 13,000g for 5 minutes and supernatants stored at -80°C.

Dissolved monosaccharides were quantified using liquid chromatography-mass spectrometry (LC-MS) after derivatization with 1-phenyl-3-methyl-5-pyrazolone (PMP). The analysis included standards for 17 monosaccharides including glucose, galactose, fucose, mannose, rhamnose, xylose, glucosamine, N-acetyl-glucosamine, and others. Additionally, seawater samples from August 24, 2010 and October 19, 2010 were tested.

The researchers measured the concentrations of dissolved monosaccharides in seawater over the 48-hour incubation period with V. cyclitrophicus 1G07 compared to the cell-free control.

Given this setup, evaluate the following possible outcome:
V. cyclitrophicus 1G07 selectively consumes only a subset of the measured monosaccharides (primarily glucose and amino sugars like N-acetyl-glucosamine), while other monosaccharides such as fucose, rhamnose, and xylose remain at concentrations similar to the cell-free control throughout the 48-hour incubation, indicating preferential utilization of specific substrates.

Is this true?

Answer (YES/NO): NO